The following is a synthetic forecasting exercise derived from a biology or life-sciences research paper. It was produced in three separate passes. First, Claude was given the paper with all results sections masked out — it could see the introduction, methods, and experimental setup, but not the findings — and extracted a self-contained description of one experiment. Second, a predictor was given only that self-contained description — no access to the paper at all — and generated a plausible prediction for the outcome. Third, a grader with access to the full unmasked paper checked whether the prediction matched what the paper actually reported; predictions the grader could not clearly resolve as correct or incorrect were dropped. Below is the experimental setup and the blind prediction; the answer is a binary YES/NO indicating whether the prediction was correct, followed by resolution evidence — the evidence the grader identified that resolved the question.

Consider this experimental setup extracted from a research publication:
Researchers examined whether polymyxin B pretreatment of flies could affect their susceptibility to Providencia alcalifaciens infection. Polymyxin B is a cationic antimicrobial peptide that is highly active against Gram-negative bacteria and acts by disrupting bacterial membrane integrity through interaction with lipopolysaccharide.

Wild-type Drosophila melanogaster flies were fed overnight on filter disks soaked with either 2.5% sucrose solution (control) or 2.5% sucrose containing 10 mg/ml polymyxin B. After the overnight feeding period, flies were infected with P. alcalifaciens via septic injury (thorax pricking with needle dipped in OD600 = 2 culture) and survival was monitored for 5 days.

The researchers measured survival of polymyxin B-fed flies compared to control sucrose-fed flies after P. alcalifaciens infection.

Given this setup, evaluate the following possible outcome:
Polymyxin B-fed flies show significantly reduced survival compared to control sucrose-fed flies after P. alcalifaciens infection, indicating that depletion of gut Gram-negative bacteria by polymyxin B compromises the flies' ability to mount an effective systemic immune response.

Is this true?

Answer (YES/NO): NO